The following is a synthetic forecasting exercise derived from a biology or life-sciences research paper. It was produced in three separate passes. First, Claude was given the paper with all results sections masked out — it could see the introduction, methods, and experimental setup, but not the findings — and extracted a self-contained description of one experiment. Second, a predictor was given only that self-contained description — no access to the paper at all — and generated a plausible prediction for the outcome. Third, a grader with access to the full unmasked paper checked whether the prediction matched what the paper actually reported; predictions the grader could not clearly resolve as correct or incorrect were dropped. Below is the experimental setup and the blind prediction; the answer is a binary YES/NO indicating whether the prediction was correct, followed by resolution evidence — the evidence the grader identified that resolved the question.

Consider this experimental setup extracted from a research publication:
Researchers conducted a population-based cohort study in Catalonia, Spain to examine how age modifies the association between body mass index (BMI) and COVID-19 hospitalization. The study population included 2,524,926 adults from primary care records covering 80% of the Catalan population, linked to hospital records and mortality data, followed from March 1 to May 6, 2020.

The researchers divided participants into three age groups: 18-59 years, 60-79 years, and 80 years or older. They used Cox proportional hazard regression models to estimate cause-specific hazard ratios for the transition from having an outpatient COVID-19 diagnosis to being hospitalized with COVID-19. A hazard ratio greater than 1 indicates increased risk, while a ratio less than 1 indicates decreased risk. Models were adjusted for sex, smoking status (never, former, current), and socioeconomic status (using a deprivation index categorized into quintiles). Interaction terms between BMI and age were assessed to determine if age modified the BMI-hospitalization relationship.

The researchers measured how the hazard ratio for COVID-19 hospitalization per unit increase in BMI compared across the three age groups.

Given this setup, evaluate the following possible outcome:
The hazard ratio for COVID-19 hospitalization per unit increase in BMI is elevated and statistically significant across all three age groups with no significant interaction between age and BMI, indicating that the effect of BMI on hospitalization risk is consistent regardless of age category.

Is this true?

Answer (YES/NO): NO